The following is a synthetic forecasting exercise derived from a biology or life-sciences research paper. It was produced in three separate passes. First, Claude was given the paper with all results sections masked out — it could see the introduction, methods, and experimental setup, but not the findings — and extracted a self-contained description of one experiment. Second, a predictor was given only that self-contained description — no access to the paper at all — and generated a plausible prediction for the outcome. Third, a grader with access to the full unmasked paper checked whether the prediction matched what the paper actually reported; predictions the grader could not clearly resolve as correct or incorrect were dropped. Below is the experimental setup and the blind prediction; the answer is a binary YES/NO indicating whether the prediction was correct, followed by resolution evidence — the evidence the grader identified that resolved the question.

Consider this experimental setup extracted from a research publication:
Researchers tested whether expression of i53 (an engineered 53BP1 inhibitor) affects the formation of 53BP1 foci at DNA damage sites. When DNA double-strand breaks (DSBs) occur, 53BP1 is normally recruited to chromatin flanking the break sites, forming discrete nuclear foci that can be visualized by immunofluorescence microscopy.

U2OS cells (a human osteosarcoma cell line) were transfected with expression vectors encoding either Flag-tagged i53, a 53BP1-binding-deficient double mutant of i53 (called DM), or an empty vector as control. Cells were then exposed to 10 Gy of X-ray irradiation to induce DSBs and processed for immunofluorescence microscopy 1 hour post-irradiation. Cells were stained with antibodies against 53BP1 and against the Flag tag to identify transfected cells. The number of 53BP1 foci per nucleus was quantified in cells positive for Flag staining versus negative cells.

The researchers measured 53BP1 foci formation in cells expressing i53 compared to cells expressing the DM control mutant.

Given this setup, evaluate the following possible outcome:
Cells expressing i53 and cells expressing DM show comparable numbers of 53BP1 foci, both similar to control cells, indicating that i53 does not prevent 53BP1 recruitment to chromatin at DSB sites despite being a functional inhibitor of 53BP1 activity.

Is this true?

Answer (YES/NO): NO